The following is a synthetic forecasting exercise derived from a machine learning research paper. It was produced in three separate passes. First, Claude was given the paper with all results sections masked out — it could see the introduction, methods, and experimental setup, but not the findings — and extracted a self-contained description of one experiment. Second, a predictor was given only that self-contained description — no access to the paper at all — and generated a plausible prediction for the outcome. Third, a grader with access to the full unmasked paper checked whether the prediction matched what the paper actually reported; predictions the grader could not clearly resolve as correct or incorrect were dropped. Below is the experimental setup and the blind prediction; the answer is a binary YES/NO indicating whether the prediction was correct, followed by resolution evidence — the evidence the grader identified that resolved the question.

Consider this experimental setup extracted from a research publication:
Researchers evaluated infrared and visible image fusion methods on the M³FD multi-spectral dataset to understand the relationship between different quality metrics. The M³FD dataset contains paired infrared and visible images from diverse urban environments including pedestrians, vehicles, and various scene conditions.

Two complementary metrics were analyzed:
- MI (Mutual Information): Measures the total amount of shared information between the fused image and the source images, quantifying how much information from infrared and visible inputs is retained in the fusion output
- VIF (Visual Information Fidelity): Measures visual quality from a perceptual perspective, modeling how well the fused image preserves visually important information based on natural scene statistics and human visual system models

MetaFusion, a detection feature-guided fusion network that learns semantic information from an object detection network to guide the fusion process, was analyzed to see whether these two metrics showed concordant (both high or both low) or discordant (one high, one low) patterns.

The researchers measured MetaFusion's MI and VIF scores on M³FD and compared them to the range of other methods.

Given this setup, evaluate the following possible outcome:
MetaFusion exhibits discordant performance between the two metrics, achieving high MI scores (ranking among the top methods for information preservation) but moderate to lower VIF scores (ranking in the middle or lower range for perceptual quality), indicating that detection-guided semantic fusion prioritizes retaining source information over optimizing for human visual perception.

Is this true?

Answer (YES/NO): NO